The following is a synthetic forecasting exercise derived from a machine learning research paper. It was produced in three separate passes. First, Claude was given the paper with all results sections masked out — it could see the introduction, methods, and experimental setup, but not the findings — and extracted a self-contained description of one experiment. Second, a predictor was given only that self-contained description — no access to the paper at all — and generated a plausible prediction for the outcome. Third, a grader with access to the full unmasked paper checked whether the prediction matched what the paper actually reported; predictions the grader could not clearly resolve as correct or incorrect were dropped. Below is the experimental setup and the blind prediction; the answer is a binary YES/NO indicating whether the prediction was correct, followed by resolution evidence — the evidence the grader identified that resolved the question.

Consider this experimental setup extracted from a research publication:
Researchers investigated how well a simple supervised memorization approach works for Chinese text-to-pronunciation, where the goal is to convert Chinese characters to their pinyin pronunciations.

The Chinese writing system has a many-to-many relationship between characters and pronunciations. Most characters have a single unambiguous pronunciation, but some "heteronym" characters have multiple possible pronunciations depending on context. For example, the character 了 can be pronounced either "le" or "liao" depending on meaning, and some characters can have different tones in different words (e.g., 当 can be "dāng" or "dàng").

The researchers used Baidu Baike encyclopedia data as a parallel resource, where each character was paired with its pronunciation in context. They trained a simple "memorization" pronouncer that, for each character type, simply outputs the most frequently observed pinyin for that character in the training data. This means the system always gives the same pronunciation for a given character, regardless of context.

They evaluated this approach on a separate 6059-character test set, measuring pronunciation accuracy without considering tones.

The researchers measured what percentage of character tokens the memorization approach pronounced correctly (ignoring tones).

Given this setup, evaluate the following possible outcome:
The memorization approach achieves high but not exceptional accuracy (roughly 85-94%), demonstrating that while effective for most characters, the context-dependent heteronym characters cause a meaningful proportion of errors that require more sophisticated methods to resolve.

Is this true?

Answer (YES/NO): NO